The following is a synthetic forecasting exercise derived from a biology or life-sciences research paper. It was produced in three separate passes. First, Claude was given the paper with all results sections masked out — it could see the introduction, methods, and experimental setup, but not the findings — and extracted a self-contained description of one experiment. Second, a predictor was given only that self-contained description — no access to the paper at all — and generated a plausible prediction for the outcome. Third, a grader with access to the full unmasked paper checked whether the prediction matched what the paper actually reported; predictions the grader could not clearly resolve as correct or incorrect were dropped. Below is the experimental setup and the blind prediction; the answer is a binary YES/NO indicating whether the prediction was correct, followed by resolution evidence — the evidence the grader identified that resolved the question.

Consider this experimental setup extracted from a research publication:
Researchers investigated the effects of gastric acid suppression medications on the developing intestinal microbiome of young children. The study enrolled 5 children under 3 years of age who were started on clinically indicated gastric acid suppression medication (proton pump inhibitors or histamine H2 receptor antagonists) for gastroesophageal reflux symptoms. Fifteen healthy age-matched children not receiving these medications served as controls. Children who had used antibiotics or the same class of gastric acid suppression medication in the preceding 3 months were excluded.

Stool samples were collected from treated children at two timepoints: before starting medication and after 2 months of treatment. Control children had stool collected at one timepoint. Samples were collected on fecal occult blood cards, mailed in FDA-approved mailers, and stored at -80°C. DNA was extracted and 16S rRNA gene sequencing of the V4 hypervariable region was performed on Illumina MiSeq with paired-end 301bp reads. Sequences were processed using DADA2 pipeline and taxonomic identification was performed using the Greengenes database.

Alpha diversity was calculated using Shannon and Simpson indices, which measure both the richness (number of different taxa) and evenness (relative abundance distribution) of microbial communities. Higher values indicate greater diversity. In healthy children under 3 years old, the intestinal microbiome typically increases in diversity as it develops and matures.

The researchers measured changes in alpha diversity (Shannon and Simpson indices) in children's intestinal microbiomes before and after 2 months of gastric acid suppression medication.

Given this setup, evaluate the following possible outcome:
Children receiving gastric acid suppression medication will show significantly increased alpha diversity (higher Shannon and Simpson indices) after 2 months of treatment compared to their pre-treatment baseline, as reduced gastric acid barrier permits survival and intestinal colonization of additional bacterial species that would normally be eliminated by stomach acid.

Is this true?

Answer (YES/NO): NO